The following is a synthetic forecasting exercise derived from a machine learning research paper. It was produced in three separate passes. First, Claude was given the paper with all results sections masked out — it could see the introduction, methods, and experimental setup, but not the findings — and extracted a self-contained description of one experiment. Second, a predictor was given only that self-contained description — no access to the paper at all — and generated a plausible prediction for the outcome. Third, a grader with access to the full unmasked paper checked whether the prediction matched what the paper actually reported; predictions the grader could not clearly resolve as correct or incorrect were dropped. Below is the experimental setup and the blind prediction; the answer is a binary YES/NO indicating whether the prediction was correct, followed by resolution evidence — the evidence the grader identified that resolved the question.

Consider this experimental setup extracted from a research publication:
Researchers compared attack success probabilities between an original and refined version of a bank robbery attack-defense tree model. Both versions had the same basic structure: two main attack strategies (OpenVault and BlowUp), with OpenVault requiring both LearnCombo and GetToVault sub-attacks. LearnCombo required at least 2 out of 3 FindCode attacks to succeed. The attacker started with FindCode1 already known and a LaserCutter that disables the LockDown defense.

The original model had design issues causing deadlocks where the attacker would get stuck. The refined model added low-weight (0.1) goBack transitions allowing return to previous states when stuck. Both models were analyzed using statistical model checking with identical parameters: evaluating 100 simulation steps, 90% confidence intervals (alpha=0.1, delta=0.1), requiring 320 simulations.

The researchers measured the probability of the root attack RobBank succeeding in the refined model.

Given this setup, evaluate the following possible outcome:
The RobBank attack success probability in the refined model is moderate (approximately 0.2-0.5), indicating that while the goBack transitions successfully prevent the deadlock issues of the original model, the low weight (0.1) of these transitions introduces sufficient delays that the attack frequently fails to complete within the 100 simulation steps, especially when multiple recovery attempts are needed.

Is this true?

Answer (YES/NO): YES